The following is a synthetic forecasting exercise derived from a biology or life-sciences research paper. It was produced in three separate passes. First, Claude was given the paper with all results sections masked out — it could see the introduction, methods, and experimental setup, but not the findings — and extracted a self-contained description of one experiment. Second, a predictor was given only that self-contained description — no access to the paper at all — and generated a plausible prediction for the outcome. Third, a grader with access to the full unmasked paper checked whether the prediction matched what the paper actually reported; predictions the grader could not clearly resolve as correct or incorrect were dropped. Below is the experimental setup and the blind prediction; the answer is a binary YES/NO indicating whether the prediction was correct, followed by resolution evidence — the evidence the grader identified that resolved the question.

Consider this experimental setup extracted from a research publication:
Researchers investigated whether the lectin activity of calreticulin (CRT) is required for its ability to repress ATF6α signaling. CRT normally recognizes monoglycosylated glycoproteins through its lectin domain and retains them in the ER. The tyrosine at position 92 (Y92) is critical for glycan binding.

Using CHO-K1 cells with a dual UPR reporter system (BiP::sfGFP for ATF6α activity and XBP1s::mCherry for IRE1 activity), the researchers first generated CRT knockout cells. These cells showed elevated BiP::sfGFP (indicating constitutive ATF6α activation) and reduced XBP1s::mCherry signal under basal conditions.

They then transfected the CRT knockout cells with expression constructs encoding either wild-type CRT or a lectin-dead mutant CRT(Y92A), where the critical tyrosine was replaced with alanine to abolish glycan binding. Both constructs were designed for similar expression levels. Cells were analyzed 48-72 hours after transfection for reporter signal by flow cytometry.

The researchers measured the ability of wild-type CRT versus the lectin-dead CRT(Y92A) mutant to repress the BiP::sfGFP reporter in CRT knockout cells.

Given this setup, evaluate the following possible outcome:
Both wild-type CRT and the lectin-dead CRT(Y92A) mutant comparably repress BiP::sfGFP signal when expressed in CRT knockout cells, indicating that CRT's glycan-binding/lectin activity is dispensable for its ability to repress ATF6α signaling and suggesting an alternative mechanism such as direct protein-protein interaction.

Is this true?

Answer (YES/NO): NO